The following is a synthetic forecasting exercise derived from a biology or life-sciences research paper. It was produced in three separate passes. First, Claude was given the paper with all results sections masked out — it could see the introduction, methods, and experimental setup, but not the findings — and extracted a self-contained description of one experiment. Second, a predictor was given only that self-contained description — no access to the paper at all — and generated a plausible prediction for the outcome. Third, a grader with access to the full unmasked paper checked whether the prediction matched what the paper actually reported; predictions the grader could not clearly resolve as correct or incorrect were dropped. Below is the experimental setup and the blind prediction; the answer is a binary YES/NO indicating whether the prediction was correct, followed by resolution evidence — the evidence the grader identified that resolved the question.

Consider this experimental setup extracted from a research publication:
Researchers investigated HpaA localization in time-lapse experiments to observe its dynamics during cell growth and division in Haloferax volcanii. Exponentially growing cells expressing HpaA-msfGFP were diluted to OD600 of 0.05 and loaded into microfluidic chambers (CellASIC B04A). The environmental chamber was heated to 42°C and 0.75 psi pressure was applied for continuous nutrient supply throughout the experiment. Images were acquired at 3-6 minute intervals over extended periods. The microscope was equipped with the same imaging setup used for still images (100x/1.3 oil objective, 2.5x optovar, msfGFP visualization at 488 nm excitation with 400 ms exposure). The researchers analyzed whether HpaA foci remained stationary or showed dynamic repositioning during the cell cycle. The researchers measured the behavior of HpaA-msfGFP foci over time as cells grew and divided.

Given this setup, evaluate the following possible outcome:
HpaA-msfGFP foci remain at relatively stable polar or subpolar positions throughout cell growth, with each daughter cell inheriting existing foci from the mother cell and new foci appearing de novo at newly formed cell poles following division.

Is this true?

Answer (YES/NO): NO